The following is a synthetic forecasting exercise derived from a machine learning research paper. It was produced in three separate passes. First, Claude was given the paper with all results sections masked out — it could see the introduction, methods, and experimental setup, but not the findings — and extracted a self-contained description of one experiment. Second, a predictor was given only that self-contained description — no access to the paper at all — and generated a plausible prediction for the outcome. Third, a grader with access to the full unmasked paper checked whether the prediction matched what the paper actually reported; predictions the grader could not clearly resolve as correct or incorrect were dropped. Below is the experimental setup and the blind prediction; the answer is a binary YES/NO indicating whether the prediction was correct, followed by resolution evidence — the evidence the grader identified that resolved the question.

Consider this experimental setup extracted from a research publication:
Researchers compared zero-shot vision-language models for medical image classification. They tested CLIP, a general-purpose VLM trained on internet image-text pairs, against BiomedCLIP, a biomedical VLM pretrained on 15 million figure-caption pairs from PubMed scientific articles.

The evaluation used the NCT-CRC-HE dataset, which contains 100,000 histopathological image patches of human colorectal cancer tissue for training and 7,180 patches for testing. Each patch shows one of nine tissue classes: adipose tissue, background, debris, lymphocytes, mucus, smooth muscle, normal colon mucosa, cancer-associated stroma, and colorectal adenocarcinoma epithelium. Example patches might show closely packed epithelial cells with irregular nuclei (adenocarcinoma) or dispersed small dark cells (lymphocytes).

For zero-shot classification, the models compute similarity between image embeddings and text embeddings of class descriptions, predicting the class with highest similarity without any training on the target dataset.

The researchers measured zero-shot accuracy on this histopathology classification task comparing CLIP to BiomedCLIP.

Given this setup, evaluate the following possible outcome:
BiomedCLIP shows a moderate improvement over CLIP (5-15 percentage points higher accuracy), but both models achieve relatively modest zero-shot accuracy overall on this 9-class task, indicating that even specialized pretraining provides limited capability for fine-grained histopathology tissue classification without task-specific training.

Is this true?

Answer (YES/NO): NO